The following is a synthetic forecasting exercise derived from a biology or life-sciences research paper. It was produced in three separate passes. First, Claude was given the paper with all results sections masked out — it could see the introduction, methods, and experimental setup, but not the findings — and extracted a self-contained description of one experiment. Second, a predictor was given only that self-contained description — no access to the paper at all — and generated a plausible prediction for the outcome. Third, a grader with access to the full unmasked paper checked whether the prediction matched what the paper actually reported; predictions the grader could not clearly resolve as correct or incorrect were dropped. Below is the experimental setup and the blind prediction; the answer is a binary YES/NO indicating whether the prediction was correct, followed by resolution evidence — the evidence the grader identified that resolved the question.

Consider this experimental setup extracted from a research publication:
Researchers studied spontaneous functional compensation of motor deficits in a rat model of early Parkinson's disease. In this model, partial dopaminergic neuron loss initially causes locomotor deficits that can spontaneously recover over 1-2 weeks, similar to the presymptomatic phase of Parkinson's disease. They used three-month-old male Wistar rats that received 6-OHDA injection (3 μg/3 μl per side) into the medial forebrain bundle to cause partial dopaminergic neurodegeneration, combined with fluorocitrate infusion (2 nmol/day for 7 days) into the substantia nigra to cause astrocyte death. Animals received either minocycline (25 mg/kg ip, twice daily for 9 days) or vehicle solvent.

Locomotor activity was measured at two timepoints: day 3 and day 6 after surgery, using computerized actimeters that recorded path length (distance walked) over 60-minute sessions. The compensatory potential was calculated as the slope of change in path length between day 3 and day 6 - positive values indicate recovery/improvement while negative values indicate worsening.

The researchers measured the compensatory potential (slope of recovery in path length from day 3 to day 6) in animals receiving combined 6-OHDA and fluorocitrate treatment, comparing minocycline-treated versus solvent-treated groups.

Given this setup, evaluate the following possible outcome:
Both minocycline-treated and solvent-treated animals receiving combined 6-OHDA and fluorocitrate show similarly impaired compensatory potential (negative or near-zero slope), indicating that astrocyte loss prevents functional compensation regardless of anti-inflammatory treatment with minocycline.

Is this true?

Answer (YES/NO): NO